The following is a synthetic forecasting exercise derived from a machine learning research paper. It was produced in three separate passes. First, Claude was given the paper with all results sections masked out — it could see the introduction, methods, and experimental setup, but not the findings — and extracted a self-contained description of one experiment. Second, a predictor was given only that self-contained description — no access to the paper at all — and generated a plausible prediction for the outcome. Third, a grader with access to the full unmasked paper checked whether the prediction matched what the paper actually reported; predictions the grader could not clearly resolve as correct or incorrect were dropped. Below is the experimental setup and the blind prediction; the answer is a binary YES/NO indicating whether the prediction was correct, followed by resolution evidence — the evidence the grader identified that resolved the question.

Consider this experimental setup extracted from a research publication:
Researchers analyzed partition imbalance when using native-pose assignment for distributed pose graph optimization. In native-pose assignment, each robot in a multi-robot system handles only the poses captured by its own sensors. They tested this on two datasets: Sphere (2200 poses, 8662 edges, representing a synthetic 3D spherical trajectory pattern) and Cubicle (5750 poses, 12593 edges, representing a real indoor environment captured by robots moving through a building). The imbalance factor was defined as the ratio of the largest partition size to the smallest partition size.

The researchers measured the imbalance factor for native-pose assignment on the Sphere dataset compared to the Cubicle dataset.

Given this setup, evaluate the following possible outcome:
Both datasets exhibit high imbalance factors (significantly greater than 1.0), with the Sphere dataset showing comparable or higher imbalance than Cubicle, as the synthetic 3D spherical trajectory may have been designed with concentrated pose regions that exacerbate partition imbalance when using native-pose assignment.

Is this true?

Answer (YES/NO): NO